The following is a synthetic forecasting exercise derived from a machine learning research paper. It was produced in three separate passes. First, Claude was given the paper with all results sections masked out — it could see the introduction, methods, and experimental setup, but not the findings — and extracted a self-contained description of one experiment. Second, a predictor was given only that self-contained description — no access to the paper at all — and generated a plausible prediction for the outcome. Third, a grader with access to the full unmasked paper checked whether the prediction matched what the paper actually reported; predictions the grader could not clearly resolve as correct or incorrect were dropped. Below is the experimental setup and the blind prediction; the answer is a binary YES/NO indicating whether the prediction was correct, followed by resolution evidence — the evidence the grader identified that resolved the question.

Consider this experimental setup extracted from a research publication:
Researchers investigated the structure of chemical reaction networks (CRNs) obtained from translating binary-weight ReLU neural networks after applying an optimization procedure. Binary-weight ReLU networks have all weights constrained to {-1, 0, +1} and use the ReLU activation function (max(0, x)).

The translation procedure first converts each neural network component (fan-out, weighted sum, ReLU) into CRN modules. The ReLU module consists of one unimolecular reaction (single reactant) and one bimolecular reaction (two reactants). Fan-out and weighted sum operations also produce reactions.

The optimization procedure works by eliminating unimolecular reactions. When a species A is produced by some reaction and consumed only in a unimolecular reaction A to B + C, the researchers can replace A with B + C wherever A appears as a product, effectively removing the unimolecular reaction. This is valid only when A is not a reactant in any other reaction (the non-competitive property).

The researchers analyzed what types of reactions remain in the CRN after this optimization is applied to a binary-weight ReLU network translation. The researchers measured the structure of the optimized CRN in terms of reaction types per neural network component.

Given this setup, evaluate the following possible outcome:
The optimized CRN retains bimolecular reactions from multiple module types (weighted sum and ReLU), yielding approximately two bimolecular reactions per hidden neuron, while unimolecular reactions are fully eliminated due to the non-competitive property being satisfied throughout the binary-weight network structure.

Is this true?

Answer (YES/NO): NO